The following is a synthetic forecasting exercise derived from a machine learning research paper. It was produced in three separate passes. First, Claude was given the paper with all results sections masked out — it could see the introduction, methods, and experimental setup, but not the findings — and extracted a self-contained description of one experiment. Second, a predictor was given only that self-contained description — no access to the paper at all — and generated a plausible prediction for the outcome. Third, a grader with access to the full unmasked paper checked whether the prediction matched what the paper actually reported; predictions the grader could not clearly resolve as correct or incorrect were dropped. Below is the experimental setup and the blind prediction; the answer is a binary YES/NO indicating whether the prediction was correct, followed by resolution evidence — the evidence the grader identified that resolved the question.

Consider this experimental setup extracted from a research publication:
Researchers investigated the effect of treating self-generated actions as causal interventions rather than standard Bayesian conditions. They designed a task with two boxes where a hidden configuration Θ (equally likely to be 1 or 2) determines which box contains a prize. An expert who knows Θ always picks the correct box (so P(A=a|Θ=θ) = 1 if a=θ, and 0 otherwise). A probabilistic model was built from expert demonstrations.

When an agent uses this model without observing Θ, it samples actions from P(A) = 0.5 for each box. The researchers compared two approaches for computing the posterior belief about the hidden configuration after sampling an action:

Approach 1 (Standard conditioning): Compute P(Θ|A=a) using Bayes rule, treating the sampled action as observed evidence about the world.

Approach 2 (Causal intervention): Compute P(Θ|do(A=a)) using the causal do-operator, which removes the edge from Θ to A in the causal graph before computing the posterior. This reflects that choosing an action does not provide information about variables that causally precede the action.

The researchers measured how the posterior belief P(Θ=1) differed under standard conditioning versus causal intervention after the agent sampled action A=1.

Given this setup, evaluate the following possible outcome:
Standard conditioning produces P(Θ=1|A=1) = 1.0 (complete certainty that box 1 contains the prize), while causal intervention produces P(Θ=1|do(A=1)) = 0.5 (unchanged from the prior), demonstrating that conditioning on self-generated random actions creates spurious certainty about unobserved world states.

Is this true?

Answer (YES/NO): YES